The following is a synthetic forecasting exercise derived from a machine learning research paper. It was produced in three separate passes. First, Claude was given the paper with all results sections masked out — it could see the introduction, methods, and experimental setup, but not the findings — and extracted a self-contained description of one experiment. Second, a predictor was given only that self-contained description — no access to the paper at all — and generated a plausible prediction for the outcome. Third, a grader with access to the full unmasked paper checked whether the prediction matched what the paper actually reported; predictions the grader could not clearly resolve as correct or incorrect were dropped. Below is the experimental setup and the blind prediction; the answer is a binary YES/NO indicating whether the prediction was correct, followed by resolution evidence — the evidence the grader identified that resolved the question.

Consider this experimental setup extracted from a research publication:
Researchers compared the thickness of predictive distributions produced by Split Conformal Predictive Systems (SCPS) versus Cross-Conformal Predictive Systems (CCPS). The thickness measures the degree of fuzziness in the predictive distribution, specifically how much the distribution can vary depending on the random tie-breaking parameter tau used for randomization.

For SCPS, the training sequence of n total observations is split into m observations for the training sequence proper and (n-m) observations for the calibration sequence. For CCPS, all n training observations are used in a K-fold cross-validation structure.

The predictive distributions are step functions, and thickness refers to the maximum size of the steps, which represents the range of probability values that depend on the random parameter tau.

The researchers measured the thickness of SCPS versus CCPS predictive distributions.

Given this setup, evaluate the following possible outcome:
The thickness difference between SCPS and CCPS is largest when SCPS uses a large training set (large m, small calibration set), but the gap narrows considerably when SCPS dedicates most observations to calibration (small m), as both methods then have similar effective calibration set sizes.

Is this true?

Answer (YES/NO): YES